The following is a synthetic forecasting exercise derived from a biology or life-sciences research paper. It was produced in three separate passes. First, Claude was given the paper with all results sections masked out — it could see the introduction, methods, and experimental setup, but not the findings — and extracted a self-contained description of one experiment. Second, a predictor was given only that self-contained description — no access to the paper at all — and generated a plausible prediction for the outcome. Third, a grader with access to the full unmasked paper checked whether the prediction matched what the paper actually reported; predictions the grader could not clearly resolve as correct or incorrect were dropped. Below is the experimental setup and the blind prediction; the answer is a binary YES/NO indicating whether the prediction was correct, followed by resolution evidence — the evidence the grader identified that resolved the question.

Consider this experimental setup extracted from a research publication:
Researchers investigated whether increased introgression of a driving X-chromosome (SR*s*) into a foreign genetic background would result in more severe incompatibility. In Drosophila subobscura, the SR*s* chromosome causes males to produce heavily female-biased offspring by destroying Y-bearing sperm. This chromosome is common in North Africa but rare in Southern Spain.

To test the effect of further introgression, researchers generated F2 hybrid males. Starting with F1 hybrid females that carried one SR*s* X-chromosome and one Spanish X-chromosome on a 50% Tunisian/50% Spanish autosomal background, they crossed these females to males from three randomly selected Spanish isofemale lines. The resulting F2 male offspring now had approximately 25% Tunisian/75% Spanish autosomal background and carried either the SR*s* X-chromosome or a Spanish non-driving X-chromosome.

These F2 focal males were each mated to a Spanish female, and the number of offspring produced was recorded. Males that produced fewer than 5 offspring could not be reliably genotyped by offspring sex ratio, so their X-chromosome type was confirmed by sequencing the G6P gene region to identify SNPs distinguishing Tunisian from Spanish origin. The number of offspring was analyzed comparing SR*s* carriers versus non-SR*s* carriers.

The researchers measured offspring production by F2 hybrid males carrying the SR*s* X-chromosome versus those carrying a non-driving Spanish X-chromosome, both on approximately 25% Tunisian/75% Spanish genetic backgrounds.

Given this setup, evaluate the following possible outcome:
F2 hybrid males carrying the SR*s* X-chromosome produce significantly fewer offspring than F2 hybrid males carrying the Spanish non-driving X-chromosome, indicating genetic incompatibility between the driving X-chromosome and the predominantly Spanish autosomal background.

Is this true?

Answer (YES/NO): YES